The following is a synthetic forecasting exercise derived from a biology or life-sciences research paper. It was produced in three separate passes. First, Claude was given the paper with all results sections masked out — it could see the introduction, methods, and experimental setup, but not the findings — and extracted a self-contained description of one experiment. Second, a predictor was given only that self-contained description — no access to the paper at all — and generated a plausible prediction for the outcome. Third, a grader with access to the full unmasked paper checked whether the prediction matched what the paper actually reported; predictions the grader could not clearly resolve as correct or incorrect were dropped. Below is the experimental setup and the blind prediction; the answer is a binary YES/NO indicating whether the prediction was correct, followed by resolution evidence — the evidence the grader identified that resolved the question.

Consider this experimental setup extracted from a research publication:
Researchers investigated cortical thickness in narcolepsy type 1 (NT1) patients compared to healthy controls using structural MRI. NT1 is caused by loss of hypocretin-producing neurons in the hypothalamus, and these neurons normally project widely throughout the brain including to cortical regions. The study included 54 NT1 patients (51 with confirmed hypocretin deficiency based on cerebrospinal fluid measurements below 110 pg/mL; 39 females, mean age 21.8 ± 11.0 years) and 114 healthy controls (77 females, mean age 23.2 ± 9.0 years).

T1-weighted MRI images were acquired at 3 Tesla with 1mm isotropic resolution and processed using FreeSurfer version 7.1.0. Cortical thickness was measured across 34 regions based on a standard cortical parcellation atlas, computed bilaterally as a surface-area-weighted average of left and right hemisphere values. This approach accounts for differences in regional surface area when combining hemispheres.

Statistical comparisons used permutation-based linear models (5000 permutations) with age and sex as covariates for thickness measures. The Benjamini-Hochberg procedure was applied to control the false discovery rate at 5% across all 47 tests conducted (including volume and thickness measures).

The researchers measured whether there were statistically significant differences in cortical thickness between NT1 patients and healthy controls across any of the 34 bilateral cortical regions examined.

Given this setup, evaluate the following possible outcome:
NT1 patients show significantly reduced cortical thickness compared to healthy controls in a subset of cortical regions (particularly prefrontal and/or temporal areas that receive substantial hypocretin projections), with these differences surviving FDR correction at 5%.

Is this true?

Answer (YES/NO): YES